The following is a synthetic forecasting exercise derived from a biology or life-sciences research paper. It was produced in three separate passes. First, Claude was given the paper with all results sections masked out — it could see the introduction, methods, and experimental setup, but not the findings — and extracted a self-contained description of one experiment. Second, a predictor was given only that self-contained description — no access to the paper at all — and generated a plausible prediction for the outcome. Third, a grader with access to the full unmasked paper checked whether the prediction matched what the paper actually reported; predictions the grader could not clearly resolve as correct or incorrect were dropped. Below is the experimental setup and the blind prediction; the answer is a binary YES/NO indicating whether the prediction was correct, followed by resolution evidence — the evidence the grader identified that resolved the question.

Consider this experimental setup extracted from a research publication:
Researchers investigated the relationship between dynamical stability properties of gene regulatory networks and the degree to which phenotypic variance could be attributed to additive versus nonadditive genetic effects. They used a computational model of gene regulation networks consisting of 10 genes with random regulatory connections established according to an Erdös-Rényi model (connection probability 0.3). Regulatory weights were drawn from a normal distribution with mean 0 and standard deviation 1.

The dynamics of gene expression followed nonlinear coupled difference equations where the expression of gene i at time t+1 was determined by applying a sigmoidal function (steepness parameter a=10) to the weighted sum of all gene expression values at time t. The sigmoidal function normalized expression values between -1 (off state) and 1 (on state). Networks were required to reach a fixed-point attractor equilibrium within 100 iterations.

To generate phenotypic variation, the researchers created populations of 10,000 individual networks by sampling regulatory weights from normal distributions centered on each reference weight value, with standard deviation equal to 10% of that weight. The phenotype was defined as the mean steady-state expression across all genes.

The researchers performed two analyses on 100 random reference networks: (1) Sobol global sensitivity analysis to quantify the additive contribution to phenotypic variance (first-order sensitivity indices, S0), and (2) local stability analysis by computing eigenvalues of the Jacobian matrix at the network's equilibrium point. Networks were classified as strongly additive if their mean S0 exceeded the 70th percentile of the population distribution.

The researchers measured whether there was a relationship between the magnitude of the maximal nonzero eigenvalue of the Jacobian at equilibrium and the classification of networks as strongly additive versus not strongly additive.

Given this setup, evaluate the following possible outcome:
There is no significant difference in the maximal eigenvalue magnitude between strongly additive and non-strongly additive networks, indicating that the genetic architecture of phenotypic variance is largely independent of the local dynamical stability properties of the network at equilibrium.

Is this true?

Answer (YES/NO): NO